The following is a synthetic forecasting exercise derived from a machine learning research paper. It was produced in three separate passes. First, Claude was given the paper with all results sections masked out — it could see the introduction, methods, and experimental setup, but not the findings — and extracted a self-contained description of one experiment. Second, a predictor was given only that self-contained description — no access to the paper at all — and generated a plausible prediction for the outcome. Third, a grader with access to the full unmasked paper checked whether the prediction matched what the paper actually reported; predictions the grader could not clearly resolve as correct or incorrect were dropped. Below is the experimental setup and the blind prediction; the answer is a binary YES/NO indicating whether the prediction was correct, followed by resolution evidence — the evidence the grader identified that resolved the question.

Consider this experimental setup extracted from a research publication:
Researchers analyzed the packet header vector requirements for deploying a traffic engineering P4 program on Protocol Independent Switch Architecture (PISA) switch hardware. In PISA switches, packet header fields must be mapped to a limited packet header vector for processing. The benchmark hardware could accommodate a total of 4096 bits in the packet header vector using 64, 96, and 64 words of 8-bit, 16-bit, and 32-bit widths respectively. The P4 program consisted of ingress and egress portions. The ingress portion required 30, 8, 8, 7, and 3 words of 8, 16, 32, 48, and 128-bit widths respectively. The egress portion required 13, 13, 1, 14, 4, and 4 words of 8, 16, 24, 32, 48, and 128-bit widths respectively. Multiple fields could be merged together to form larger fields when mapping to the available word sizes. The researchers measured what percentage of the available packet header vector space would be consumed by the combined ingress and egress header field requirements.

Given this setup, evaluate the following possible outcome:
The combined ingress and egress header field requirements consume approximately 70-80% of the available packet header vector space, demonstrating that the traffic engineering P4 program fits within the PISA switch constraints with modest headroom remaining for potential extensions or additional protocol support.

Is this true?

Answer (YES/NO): NO